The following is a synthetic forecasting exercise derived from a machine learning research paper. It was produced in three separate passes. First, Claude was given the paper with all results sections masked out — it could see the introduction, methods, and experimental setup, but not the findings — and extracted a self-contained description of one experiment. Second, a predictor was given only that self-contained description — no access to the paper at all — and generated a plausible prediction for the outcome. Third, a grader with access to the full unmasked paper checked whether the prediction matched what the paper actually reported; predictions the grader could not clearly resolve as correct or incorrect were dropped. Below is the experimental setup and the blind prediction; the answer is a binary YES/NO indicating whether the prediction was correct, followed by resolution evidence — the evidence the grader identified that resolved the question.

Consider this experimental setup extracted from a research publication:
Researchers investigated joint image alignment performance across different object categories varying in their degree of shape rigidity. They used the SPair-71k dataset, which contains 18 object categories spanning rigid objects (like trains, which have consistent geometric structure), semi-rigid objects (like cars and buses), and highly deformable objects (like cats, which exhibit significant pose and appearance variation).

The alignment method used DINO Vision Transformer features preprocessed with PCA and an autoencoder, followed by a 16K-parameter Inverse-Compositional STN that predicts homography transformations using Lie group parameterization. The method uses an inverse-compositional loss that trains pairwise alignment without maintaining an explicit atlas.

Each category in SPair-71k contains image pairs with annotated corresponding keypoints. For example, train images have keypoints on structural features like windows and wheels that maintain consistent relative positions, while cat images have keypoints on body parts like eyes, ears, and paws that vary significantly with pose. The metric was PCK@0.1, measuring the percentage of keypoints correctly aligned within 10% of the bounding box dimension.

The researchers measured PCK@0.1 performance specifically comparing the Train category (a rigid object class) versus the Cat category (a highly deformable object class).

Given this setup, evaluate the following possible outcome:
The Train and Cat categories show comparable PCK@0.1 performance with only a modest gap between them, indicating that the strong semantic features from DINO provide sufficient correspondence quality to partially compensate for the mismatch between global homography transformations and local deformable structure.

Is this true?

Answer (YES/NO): YES